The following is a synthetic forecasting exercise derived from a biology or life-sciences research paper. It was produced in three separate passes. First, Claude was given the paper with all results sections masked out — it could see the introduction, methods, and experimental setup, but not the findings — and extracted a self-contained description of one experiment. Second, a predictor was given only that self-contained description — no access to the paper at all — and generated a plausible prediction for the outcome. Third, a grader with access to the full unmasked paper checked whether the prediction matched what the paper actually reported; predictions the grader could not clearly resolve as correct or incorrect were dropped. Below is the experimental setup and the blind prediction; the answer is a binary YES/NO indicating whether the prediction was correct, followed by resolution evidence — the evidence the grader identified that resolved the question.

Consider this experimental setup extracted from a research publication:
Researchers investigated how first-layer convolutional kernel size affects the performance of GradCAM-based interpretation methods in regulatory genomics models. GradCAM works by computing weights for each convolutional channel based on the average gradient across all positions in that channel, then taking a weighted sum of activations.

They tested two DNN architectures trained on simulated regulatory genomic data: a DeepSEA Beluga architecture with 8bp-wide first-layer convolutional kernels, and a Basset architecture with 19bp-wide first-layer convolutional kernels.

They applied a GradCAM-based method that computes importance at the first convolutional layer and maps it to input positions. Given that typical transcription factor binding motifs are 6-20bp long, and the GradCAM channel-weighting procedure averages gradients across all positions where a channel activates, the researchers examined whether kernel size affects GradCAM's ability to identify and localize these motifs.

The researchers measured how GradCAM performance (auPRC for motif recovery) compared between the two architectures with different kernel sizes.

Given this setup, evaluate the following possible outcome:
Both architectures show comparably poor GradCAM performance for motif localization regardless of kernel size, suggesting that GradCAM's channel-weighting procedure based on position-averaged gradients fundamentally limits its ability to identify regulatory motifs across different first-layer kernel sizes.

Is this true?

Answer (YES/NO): NO